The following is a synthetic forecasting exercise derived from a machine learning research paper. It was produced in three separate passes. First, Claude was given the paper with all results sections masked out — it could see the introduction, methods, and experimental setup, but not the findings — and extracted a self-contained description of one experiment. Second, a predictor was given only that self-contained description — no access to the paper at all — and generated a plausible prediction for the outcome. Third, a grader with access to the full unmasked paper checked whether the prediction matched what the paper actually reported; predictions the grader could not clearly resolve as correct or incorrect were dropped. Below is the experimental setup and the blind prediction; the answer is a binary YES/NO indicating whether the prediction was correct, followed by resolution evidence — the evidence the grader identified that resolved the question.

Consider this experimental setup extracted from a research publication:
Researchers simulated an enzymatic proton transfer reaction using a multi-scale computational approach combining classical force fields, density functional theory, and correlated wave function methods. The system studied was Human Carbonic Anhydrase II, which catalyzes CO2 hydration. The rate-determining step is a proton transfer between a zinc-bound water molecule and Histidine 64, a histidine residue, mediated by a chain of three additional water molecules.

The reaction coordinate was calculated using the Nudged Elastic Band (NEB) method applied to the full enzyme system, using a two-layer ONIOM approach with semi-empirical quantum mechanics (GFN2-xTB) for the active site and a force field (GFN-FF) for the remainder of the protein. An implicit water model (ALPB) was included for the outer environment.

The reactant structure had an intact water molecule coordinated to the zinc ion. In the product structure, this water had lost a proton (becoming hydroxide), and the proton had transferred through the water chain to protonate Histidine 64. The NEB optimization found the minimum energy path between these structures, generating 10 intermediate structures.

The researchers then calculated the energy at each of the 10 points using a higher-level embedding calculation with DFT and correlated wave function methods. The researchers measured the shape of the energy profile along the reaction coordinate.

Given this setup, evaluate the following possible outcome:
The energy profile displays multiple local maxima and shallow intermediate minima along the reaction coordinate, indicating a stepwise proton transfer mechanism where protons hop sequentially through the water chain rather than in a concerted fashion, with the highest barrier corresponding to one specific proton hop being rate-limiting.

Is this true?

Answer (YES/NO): NO